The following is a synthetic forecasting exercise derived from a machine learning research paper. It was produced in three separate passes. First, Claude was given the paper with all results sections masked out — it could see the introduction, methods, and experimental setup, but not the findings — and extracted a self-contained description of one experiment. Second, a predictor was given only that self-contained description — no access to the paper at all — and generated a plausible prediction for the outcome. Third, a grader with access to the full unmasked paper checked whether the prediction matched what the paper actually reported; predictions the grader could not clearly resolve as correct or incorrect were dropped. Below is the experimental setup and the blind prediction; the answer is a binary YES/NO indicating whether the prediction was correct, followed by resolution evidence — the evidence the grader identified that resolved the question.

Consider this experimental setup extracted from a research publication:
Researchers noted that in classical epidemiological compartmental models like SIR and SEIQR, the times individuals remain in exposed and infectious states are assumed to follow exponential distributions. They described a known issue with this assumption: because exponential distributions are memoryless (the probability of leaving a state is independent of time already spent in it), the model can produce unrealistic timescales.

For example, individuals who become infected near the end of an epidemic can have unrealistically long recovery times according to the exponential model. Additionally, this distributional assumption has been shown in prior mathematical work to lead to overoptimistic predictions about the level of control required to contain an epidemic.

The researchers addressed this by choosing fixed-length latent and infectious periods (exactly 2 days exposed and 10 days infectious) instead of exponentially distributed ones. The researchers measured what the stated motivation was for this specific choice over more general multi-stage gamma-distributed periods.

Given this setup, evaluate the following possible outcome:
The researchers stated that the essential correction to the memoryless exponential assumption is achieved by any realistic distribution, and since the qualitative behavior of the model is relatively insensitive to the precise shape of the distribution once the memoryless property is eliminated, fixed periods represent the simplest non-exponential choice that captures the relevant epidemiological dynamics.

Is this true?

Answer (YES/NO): NO